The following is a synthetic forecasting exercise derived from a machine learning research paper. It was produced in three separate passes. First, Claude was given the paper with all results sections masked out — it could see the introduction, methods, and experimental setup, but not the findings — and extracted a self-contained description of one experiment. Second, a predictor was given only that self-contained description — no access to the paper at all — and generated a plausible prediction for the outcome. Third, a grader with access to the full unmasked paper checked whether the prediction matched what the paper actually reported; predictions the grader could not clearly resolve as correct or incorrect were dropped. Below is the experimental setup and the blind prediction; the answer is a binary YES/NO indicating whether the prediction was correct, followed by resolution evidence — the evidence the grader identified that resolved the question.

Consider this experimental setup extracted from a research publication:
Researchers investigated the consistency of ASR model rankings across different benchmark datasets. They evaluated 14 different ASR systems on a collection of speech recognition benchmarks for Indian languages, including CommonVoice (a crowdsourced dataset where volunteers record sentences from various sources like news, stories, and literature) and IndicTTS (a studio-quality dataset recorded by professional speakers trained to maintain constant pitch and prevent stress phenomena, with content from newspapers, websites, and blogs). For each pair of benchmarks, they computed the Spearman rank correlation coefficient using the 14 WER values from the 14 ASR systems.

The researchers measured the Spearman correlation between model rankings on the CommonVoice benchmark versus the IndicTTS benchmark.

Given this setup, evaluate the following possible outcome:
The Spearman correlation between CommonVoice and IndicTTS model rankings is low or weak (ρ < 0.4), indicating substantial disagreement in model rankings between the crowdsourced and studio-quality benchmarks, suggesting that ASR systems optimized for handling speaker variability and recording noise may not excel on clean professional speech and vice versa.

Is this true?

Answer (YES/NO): YES